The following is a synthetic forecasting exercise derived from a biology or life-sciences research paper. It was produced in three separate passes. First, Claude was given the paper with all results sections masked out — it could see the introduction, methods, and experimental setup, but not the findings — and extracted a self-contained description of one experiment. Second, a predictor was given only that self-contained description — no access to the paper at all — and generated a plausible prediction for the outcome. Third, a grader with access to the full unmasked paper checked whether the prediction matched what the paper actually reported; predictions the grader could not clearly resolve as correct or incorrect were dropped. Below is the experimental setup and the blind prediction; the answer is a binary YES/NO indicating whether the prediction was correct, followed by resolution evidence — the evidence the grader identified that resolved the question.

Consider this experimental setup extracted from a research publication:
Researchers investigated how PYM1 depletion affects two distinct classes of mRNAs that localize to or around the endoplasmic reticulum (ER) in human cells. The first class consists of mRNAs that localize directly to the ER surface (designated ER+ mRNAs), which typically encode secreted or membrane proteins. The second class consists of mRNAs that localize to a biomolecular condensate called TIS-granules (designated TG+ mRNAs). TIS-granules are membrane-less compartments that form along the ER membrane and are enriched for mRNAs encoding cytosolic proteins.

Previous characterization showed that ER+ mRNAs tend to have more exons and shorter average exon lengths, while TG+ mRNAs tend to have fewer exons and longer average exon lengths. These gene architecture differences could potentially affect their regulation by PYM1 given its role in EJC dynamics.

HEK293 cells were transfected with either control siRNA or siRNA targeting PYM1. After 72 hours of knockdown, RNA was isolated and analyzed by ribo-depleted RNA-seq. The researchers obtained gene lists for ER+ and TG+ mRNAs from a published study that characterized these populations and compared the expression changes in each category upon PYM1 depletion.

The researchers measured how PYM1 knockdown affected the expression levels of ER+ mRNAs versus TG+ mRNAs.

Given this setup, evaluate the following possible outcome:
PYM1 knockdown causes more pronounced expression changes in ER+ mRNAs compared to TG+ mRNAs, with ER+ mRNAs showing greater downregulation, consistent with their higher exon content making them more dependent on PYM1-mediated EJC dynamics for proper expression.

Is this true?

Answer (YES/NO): NO